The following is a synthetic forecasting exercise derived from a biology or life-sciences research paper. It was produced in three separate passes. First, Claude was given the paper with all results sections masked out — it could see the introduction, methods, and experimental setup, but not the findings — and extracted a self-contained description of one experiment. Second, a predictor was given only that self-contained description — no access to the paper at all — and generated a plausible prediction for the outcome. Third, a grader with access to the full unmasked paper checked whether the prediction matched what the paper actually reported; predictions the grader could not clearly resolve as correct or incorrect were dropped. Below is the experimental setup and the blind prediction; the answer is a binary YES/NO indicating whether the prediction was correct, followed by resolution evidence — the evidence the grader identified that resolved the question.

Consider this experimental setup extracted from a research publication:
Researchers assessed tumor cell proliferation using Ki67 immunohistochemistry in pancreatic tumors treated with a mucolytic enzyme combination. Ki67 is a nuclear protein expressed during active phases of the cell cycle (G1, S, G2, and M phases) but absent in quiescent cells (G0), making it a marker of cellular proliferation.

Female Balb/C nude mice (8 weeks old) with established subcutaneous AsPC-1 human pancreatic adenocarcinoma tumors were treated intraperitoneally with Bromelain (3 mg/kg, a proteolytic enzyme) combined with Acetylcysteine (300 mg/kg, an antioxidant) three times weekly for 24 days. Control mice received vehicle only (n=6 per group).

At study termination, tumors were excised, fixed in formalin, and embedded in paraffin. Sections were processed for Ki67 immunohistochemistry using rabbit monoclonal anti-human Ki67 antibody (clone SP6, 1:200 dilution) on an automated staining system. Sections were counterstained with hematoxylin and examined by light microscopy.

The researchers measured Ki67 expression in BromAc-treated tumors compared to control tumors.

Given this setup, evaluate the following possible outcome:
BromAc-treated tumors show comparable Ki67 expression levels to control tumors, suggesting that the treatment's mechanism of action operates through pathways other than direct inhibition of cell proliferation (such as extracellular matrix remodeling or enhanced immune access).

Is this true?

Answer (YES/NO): NO